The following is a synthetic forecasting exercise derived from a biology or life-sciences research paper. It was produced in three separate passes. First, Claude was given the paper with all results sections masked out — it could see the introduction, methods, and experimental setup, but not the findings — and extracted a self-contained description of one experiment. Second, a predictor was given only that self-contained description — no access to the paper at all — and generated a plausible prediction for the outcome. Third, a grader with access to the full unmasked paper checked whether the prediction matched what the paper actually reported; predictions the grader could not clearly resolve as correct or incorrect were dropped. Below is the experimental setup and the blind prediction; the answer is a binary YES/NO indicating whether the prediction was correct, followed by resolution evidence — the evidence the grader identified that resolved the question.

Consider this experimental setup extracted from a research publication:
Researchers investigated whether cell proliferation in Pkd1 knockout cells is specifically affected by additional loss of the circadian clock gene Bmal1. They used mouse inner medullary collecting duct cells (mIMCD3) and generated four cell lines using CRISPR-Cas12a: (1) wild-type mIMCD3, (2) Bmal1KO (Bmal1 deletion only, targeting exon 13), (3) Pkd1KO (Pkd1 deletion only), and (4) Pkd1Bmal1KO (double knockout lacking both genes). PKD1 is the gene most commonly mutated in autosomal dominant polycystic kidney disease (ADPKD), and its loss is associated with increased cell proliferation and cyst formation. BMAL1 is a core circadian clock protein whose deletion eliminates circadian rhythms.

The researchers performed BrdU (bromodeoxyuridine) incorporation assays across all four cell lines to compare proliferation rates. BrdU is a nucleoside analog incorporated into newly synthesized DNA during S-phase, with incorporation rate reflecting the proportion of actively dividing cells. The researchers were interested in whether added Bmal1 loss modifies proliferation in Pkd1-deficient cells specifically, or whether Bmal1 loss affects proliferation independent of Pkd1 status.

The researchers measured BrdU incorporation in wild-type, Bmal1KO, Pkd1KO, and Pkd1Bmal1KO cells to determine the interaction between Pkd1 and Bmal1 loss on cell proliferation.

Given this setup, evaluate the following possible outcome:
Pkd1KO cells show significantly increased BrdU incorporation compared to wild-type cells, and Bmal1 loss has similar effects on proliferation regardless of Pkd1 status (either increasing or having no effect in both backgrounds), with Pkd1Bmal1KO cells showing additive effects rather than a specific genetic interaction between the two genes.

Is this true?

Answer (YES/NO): NO